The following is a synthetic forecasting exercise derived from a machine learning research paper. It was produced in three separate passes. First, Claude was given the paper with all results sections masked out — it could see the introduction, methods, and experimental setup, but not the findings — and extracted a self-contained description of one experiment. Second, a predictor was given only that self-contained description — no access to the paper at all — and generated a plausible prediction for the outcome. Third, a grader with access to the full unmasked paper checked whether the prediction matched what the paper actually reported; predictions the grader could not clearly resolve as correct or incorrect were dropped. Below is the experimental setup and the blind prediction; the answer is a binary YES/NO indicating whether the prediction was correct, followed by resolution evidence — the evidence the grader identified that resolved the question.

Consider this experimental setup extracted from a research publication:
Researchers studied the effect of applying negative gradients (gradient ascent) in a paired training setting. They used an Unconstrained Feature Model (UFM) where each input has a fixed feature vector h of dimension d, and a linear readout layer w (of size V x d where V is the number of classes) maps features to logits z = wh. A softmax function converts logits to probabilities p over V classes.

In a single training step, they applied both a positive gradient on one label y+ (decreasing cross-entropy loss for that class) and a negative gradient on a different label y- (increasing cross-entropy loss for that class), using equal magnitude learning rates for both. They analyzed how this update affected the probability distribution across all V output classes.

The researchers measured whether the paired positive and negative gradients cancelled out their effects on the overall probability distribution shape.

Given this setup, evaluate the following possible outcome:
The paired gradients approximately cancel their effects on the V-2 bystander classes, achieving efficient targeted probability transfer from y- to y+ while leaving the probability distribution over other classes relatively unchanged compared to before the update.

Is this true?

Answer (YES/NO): NO